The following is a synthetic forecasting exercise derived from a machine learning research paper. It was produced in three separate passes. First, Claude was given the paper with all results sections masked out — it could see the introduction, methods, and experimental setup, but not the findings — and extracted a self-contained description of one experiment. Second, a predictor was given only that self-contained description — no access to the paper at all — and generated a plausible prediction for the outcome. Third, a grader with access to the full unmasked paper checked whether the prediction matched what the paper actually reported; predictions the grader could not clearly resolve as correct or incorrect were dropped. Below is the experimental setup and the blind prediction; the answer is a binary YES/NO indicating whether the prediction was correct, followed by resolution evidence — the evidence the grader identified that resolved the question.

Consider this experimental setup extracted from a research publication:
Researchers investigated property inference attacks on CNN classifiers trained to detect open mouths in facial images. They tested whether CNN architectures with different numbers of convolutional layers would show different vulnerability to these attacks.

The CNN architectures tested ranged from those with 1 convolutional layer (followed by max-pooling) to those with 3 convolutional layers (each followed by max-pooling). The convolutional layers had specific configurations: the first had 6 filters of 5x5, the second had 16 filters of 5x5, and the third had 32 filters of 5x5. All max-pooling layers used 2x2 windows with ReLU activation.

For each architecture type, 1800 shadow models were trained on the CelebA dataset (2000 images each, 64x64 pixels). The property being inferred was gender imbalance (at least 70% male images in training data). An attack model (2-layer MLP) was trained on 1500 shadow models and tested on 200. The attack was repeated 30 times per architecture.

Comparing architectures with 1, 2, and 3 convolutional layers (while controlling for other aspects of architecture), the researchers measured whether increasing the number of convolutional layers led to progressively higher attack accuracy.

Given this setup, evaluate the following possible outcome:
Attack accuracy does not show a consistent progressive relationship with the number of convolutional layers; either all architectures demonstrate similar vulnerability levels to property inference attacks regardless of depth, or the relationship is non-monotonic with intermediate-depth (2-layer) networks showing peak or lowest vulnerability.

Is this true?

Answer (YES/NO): YES